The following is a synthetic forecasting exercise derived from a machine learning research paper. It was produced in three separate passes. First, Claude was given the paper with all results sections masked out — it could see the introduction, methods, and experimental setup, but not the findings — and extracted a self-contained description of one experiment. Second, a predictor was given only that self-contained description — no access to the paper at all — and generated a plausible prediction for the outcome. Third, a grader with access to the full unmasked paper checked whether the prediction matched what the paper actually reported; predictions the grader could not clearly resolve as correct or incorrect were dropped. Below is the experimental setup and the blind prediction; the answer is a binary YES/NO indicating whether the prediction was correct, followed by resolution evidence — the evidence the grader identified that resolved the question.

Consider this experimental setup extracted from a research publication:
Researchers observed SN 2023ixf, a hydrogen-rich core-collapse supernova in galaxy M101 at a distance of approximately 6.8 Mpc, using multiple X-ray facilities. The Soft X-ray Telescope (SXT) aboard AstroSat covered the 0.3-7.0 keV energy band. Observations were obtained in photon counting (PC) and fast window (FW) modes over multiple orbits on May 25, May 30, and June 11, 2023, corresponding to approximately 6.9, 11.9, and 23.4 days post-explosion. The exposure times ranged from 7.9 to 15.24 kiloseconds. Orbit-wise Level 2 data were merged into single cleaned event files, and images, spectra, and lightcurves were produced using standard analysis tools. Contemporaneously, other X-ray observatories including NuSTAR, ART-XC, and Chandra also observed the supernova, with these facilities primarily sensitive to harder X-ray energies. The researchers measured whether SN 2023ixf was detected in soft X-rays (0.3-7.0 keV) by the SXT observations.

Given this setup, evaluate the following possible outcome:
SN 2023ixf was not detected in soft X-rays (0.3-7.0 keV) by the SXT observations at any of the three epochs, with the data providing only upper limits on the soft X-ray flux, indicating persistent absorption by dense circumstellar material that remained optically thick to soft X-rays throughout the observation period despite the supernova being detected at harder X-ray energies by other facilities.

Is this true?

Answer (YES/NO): NO